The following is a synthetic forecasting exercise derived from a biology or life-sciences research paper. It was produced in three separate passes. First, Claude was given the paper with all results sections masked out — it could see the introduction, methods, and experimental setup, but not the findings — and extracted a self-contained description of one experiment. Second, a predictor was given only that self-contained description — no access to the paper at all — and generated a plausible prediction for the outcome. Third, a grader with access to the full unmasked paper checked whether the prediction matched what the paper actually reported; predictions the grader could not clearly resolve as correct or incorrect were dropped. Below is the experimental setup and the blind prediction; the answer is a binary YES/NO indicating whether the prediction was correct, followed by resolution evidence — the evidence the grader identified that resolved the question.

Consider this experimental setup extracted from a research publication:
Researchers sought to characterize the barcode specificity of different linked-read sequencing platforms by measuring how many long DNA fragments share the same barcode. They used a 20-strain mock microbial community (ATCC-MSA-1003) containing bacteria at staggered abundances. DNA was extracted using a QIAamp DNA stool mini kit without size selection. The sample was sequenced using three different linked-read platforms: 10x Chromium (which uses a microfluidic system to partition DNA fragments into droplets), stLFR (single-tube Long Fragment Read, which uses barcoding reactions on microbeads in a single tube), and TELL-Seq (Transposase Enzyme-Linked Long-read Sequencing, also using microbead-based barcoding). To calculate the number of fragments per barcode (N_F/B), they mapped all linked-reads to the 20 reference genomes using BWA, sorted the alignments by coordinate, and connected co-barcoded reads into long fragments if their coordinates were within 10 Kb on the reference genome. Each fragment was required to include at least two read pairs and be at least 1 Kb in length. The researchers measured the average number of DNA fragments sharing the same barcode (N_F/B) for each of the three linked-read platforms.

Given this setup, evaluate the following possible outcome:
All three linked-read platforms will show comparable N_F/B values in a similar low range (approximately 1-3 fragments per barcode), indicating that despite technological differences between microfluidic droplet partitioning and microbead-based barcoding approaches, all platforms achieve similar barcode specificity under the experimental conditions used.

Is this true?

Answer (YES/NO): NO